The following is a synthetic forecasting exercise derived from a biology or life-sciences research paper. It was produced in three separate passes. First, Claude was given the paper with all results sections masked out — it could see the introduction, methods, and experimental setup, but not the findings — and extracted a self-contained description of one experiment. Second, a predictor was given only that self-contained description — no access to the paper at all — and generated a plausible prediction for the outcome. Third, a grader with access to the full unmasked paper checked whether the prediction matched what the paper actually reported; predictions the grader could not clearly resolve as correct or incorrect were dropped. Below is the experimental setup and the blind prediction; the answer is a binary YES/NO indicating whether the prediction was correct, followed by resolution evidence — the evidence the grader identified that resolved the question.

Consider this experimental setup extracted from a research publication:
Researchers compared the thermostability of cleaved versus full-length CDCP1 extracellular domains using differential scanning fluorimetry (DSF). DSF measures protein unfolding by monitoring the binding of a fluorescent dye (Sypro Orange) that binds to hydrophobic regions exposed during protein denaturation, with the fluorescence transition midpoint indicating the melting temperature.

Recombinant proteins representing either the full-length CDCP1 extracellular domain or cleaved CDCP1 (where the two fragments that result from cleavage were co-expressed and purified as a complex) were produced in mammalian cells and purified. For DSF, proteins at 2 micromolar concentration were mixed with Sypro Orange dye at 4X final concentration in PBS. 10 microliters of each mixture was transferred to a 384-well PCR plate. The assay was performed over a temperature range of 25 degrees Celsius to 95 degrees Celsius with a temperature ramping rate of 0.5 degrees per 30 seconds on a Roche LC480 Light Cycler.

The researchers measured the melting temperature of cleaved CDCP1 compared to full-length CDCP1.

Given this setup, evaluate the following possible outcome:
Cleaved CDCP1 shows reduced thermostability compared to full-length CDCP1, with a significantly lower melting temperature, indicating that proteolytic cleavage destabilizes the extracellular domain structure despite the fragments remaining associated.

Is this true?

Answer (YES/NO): NO